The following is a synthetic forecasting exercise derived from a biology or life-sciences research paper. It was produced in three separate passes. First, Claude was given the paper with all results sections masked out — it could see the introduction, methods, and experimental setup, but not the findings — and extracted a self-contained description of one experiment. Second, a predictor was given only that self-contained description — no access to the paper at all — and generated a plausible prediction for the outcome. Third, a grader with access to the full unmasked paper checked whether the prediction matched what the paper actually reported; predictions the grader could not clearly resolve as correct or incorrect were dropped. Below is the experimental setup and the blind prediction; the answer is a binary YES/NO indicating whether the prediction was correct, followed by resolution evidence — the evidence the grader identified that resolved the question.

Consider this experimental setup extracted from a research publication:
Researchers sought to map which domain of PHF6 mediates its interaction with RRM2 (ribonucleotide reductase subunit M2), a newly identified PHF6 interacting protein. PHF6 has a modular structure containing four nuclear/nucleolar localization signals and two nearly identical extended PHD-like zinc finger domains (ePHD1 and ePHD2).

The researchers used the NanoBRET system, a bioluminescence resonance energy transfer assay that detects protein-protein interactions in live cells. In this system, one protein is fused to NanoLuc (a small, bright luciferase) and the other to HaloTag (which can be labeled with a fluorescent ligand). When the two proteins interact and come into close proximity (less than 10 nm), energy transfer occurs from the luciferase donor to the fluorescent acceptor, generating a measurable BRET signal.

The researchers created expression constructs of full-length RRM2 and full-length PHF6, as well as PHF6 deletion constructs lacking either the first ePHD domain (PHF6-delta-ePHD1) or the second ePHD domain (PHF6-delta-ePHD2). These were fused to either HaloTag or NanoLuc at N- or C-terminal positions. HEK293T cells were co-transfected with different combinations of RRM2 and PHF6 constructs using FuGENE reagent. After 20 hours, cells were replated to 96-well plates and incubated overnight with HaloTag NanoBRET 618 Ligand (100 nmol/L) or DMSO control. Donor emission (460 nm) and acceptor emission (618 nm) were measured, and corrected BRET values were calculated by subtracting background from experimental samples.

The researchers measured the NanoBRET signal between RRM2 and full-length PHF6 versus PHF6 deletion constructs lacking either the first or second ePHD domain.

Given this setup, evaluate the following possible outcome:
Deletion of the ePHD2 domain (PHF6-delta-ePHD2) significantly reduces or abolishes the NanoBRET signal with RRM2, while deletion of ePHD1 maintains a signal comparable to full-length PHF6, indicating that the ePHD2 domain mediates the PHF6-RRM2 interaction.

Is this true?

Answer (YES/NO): NO